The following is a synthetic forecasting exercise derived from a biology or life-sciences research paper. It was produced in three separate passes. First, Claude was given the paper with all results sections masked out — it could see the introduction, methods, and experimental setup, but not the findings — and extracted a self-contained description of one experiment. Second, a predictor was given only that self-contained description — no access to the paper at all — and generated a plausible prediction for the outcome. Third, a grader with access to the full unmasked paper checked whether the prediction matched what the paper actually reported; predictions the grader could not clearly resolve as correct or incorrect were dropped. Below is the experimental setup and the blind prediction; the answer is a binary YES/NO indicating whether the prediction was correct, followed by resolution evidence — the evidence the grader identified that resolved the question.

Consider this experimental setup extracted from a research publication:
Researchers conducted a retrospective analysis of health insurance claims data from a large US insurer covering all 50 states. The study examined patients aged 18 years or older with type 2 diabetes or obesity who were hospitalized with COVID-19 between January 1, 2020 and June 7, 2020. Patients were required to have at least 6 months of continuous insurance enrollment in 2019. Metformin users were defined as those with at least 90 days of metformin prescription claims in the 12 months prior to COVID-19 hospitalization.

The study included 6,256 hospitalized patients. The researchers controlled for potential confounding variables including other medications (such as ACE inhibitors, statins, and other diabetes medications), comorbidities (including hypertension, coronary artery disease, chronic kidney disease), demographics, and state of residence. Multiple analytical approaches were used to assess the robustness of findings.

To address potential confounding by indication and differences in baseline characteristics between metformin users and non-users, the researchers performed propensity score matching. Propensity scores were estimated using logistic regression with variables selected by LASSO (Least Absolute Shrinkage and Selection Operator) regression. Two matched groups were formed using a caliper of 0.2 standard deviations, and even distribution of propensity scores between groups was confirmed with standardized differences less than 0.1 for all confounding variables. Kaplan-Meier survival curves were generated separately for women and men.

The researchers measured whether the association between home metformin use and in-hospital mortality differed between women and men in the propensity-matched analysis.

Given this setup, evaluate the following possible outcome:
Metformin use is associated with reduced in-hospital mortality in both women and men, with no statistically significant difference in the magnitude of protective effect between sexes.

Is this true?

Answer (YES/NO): NO